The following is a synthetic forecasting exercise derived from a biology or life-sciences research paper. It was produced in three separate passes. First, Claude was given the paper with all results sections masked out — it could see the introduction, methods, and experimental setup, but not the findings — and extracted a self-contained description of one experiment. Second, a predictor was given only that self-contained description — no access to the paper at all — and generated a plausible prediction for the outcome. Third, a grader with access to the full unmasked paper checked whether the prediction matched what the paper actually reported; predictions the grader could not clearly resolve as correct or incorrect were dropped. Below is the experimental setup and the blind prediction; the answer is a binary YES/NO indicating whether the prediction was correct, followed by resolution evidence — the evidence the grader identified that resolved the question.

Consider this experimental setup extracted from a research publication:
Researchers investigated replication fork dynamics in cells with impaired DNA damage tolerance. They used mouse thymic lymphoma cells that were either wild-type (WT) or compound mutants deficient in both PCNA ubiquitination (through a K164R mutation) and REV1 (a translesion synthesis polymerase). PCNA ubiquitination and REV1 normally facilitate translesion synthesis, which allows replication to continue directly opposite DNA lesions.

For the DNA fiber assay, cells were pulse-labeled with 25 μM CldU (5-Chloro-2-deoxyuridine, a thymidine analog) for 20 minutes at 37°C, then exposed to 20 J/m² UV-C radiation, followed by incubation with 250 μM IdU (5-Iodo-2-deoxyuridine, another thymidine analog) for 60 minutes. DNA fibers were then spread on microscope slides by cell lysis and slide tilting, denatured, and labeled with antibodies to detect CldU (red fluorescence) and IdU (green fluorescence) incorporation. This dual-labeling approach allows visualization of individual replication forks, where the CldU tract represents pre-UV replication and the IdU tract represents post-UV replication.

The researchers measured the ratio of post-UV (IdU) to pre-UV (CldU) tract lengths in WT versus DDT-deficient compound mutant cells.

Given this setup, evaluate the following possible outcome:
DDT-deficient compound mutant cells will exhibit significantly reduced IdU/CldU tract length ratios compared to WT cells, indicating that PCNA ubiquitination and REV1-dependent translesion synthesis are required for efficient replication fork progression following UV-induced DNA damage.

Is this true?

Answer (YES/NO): YES